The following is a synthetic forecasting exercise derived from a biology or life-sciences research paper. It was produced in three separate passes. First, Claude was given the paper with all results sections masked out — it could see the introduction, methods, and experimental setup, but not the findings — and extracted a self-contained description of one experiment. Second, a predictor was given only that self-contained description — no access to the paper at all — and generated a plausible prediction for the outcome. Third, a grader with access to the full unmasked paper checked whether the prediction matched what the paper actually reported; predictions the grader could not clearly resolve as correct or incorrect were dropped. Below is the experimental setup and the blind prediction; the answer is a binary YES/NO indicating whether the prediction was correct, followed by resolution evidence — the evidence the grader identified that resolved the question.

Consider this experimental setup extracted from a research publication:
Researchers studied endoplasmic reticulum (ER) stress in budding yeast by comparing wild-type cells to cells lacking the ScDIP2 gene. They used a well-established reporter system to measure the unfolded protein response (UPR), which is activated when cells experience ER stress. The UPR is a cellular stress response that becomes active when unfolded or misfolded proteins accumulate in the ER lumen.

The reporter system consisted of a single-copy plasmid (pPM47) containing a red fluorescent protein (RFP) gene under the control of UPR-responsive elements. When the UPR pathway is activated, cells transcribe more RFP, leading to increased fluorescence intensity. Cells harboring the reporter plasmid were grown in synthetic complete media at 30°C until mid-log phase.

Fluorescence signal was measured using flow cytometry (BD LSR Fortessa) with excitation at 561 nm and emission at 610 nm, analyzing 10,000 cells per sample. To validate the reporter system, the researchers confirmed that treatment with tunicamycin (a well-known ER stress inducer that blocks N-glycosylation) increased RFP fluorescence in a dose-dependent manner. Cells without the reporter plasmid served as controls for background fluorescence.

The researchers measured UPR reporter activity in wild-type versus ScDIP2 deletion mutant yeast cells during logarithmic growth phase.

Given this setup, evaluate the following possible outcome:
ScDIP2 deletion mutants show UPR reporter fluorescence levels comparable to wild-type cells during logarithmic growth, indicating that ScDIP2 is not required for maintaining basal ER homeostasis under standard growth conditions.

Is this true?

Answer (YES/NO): NO